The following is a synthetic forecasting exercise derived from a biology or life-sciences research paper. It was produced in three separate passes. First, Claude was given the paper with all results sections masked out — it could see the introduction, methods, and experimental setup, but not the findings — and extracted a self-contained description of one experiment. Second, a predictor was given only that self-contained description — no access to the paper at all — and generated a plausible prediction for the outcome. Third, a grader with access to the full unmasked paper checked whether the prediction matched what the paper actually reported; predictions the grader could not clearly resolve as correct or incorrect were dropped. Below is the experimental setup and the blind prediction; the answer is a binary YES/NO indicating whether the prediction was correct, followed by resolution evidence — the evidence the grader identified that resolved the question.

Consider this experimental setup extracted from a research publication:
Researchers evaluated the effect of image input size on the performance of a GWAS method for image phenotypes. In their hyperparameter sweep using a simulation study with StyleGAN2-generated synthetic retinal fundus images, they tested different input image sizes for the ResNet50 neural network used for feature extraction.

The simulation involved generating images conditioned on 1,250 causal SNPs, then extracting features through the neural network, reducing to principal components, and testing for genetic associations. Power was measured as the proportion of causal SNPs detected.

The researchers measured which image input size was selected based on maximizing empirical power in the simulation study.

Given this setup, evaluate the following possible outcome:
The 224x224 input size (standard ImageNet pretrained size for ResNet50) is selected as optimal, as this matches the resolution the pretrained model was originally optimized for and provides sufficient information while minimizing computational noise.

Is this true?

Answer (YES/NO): NO